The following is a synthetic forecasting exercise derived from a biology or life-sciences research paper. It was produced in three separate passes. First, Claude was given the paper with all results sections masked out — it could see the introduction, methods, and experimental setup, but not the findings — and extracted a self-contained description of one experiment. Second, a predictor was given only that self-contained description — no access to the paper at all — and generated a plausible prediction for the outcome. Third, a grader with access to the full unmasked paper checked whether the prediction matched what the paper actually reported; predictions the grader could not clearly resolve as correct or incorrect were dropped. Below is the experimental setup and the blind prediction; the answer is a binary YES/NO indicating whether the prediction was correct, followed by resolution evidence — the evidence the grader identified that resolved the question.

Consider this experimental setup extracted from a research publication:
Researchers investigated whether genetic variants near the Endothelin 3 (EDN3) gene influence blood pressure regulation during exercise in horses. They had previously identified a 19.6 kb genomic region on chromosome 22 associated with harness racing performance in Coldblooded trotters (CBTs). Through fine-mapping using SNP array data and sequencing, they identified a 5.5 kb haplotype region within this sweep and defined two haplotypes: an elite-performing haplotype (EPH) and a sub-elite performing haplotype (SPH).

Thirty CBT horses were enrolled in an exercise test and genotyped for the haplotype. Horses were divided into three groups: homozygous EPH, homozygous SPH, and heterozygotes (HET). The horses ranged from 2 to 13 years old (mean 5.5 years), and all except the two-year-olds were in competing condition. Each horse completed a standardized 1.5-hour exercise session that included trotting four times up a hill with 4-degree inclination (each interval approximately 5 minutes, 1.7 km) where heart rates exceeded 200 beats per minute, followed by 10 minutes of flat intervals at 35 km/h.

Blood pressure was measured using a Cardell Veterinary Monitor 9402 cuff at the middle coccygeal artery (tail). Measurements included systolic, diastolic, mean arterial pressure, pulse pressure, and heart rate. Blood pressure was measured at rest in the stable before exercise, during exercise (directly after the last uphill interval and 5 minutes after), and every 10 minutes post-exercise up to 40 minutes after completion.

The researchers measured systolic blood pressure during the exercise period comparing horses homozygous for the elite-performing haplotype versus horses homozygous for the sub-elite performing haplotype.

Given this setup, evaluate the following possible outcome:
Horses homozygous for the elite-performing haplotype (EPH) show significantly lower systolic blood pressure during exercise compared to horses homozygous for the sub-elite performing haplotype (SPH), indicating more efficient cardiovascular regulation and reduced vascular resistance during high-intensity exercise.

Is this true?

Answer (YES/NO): YES